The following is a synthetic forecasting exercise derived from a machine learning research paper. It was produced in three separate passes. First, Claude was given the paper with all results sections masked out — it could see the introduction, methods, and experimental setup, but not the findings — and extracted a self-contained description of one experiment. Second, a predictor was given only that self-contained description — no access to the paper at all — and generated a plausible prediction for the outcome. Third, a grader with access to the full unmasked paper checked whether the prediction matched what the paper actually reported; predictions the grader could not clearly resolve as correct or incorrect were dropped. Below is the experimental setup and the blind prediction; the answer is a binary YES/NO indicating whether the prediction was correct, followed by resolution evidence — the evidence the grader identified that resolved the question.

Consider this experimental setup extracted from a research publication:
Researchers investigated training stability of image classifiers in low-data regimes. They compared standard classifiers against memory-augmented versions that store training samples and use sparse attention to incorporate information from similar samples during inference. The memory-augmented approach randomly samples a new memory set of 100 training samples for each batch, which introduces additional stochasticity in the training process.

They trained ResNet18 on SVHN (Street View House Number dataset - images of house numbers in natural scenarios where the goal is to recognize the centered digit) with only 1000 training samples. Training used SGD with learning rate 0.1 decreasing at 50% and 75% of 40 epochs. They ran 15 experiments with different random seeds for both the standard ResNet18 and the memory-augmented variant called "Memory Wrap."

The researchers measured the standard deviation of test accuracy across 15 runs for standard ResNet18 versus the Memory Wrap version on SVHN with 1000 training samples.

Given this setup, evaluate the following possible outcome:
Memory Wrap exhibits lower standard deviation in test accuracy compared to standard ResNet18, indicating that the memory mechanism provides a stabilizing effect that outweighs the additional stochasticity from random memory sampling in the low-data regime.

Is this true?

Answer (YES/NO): NO